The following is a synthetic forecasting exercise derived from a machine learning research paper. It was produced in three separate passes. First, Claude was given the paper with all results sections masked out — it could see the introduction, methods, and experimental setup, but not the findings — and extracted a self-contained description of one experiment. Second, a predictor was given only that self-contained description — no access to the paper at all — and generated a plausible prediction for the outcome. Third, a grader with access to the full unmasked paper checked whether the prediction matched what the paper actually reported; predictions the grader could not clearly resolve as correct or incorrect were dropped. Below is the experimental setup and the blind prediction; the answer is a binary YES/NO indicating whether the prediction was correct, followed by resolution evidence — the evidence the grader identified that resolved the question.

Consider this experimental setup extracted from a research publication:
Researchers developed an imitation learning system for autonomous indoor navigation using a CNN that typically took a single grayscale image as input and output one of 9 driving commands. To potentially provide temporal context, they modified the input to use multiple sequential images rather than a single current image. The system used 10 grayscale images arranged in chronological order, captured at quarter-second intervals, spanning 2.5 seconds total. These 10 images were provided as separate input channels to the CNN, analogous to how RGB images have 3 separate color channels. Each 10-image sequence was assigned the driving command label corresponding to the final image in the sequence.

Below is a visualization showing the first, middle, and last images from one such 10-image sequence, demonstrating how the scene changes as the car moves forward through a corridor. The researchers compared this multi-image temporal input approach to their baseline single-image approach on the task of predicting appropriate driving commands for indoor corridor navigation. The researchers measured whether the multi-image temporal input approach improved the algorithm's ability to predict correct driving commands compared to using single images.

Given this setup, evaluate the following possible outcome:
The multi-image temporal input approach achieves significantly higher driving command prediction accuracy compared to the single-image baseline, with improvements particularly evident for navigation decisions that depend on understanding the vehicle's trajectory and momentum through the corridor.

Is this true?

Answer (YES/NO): NO